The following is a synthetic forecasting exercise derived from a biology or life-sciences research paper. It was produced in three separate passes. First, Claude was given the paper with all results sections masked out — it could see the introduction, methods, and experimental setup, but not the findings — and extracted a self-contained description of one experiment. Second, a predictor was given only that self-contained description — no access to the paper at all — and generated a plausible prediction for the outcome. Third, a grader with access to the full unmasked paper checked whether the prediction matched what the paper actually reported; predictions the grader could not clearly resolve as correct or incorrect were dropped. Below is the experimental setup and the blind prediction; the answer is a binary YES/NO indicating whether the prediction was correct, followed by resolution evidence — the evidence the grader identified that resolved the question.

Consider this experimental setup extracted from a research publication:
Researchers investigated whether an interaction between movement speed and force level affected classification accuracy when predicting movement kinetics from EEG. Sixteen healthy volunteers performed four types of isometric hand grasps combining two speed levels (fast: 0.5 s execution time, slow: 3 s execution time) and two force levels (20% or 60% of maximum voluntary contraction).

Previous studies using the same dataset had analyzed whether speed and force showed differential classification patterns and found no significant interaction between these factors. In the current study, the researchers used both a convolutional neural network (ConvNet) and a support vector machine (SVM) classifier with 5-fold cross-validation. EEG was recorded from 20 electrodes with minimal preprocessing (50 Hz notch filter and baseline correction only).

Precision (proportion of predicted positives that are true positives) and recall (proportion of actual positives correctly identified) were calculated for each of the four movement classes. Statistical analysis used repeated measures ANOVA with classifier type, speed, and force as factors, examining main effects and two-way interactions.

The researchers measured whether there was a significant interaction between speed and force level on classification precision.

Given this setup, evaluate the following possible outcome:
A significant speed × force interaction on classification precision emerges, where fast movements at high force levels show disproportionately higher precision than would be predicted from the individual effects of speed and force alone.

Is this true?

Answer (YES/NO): NO